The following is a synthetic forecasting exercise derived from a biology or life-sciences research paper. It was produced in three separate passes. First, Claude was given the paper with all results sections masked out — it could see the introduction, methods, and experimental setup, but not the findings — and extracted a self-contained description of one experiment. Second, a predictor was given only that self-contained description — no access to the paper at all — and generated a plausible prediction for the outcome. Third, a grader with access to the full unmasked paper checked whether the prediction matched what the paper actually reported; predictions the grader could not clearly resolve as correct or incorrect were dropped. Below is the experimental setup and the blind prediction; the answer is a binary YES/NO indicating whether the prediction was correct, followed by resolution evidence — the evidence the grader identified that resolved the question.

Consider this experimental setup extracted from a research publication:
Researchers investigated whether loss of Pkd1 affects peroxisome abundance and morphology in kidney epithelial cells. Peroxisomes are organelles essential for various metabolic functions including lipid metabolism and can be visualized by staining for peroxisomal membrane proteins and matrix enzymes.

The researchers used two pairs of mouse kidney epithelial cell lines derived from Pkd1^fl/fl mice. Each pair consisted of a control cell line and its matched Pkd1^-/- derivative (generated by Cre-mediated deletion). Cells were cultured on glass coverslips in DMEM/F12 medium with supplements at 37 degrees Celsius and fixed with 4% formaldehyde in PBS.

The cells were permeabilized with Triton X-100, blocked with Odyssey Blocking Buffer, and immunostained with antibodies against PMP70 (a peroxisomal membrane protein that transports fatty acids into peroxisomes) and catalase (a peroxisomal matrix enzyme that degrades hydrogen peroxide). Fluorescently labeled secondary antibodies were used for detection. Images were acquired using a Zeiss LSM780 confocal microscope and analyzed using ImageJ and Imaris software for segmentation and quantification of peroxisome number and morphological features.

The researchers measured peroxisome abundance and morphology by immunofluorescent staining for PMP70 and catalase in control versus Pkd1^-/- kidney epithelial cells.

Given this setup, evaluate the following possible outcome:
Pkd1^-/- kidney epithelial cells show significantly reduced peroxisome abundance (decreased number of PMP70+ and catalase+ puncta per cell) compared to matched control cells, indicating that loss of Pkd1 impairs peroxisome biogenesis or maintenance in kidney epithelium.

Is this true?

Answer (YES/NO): NO